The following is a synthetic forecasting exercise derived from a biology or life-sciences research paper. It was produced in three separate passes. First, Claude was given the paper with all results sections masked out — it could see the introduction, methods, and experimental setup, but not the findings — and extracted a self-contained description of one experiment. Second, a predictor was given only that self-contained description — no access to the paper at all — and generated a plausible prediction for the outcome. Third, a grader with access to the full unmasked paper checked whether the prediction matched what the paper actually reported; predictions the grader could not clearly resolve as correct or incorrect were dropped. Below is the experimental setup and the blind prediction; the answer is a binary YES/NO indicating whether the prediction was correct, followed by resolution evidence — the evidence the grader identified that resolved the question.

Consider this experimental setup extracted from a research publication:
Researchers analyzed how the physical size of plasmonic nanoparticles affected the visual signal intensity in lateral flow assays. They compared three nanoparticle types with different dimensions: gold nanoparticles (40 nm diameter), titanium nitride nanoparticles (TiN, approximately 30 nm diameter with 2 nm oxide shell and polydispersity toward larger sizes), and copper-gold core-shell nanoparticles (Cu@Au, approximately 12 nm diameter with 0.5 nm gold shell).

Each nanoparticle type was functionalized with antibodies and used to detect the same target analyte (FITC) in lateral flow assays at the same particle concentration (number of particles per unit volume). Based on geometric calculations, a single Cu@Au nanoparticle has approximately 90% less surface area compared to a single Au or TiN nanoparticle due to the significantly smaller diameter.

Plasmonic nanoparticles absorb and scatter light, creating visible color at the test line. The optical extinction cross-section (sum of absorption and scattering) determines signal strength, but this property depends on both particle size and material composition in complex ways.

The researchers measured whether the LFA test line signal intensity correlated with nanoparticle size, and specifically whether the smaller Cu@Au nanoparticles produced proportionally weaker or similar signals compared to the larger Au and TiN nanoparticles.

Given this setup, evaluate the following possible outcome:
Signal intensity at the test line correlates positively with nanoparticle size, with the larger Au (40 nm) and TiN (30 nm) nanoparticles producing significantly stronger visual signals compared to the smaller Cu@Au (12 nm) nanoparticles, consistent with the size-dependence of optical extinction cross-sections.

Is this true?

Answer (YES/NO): YES